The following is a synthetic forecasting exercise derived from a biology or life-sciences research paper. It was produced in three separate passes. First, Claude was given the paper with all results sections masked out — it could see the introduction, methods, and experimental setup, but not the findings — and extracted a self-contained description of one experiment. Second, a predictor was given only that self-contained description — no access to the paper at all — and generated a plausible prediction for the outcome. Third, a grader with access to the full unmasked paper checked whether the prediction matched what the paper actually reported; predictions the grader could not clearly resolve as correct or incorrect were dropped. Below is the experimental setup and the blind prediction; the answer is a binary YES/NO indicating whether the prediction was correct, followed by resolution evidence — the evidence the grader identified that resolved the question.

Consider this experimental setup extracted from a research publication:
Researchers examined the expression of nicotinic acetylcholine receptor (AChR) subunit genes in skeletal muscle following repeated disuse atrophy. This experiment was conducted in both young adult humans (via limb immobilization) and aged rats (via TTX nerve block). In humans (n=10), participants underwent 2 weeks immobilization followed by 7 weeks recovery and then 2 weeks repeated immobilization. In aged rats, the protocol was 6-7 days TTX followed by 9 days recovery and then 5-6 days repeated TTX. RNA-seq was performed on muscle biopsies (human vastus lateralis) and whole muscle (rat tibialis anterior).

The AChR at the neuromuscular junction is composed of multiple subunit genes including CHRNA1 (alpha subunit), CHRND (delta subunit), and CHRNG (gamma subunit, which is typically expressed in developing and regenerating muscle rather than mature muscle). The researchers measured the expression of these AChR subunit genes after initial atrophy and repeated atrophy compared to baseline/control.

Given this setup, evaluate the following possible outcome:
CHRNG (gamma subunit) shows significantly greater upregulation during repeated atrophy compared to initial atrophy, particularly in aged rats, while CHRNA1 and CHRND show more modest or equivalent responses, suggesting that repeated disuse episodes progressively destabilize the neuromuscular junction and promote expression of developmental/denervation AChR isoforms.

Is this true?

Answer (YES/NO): NO